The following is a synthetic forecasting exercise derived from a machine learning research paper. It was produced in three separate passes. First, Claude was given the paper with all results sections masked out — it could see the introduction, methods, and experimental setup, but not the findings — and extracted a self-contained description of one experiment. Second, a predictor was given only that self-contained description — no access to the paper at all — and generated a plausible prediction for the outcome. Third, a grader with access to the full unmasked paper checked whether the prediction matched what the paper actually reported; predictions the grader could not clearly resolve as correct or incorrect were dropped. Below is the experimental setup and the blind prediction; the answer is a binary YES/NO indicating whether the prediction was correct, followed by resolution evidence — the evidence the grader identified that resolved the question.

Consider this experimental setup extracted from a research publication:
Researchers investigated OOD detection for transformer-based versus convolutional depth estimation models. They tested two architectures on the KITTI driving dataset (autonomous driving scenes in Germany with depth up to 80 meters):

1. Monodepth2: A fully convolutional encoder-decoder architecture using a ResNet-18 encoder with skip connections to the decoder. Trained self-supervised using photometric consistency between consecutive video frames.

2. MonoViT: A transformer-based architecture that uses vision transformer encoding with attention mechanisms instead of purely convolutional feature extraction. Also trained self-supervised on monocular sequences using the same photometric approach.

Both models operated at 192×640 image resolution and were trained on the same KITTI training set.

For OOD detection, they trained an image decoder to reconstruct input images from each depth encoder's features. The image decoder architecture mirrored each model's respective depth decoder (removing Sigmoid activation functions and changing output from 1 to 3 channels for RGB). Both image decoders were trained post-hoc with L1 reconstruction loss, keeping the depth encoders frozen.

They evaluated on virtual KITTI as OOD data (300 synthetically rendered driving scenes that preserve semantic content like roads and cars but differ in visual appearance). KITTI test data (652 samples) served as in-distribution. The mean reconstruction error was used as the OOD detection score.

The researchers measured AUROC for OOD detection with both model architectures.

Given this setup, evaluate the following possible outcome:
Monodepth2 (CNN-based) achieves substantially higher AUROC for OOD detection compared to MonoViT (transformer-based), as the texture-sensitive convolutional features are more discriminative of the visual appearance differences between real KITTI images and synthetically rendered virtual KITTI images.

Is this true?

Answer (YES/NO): NO